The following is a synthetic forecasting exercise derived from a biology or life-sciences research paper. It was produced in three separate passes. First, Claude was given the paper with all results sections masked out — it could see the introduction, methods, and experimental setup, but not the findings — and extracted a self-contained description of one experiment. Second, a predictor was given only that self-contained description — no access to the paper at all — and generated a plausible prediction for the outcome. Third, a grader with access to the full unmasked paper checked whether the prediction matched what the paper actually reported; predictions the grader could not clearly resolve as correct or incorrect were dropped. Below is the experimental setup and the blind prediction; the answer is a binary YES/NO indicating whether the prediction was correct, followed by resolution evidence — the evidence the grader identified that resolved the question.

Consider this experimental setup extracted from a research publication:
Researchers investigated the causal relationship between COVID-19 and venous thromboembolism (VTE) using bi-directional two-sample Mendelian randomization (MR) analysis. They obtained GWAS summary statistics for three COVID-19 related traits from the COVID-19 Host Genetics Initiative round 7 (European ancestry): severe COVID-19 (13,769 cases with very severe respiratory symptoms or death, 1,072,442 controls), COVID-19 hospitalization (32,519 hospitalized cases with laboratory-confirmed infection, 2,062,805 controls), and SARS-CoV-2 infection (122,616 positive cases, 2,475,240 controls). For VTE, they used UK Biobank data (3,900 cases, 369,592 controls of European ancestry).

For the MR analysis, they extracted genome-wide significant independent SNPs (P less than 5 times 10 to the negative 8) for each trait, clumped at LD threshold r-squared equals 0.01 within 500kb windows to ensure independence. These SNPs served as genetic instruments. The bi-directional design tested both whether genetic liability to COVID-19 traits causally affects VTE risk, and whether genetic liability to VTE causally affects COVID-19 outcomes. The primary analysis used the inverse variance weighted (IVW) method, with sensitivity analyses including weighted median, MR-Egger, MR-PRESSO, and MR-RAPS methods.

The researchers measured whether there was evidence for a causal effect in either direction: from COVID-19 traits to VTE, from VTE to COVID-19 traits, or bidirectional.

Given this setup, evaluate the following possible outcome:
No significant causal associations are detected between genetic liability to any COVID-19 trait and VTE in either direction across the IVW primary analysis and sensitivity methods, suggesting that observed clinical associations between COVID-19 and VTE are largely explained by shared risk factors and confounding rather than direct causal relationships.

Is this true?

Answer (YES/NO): YES